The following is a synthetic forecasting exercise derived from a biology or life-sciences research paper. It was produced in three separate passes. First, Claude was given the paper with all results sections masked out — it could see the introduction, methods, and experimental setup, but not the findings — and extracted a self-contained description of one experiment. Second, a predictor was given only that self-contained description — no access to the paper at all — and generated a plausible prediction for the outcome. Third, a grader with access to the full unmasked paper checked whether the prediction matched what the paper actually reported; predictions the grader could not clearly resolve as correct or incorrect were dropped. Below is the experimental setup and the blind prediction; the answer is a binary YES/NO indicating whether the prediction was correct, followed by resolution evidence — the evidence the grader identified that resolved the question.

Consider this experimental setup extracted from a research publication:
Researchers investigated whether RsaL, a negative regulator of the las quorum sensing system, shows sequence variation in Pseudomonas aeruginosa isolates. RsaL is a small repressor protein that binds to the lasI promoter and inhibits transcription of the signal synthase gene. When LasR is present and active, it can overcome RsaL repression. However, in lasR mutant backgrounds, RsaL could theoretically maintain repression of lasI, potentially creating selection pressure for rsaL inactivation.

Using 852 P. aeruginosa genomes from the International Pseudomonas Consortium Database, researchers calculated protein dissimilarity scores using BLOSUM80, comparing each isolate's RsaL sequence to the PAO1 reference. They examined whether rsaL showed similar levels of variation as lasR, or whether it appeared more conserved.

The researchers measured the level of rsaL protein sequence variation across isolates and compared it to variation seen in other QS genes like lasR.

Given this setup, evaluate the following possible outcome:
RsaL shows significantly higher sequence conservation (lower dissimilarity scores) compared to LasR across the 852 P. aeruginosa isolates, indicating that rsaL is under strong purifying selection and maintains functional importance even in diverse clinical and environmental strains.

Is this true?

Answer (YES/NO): YES